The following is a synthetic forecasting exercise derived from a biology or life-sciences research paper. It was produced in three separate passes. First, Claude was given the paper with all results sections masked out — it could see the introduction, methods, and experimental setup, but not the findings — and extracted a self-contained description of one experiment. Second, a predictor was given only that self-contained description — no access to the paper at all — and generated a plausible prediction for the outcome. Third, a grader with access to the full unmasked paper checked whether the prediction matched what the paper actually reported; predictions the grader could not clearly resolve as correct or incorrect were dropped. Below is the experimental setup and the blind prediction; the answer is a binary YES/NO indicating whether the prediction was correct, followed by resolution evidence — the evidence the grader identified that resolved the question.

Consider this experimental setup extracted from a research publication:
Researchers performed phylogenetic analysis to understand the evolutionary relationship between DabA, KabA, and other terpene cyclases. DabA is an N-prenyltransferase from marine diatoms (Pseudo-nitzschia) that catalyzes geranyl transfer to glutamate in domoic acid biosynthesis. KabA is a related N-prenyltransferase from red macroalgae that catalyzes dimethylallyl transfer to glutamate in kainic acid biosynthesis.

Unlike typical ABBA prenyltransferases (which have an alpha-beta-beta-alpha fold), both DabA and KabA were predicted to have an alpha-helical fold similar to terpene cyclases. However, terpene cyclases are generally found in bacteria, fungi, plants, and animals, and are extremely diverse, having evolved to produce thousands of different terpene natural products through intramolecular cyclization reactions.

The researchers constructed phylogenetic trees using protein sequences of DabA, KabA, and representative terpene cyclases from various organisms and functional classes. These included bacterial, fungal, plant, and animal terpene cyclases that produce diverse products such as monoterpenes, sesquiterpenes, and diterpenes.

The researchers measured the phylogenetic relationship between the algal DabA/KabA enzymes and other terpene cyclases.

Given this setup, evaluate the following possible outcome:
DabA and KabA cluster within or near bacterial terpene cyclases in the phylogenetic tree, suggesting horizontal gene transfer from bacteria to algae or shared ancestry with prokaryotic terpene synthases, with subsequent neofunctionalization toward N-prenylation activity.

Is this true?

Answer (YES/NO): YES